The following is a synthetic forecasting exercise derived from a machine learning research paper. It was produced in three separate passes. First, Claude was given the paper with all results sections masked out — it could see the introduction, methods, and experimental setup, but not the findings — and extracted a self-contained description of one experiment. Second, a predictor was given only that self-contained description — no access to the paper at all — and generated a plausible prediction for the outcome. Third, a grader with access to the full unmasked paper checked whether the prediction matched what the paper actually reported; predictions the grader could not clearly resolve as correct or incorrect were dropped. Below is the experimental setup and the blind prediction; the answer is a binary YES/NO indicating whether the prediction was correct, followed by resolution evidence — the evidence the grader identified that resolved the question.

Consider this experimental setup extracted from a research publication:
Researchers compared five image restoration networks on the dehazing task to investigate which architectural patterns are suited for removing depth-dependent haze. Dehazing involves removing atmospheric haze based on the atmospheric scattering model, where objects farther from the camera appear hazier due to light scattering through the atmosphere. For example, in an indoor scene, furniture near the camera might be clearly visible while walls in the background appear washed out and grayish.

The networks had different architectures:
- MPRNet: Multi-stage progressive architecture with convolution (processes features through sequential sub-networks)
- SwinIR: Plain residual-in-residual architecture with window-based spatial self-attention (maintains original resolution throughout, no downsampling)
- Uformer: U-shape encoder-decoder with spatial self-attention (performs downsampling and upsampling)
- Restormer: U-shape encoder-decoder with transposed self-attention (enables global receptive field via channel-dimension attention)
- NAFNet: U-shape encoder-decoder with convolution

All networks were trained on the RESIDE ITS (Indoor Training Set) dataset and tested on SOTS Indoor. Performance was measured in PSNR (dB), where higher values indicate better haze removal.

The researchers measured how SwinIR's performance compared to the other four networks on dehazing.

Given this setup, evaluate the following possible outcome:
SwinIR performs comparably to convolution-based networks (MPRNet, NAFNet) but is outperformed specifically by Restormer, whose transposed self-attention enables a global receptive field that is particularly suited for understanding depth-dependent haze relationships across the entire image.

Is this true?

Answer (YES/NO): NO